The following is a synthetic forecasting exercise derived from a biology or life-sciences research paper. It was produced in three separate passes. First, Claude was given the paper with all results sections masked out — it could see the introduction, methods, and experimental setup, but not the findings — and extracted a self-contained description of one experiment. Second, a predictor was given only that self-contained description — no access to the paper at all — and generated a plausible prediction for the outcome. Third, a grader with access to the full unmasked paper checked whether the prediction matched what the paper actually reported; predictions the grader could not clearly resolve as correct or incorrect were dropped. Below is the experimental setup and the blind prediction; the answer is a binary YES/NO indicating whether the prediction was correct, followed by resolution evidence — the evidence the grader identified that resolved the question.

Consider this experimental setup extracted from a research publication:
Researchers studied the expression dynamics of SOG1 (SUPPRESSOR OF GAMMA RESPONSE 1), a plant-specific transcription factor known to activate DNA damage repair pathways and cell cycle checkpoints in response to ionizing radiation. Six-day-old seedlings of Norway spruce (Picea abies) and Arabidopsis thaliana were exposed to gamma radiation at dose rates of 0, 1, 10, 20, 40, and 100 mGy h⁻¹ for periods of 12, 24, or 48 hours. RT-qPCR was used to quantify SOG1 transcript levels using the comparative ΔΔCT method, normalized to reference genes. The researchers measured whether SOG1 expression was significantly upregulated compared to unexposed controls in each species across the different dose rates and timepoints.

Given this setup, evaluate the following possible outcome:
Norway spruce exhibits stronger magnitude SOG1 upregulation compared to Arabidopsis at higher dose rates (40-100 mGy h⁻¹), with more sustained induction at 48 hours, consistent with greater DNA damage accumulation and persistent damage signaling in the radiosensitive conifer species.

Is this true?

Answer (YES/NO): NO